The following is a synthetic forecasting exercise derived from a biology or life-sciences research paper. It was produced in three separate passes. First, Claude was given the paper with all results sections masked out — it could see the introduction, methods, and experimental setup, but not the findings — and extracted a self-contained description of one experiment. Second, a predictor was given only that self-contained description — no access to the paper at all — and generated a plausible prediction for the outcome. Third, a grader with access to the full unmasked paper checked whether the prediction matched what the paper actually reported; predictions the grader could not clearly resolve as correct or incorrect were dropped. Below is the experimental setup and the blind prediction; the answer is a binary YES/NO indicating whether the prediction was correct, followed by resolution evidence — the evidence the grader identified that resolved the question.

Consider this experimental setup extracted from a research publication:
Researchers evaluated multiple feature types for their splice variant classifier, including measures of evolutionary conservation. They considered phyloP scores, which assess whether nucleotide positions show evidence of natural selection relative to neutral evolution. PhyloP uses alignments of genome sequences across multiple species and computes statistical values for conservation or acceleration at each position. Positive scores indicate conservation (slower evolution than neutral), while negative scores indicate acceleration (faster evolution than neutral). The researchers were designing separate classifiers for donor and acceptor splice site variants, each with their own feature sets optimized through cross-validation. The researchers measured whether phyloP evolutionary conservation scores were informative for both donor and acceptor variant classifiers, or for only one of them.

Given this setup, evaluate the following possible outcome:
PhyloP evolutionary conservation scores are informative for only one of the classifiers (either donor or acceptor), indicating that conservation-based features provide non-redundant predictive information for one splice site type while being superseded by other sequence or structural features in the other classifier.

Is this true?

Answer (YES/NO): NO